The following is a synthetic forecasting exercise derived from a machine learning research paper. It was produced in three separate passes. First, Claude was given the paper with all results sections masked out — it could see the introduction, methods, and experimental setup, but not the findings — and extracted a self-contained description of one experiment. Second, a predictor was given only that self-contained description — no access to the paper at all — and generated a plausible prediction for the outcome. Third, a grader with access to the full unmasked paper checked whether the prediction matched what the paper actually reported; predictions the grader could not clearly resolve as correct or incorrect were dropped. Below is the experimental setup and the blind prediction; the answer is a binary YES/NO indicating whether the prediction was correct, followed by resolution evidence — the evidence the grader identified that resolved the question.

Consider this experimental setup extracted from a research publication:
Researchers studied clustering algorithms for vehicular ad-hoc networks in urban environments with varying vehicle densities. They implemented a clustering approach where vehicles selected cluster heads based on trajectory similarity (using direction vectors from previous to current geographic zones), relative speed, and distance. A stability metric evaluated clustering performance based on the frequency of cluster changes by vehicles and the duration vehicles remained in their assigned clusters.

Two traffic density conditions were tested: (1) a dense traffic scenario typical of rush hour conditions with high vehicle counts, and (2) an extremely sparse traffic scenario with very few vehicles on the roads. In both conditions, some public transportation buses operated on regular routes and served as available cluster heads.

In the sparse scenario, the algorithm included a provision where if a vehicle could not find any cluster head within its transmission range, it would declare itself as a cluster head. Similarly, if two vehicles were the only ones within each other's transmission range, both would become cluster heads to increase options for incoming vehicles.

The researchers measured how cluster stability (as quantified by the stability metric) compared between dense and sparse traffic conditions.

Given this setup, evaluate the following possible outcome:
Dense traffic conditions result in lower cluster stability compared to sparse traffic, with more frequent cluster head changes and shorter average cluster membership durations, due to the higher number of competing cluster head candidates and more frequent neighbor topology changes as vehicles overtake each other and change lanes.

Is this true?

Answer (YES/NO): NO